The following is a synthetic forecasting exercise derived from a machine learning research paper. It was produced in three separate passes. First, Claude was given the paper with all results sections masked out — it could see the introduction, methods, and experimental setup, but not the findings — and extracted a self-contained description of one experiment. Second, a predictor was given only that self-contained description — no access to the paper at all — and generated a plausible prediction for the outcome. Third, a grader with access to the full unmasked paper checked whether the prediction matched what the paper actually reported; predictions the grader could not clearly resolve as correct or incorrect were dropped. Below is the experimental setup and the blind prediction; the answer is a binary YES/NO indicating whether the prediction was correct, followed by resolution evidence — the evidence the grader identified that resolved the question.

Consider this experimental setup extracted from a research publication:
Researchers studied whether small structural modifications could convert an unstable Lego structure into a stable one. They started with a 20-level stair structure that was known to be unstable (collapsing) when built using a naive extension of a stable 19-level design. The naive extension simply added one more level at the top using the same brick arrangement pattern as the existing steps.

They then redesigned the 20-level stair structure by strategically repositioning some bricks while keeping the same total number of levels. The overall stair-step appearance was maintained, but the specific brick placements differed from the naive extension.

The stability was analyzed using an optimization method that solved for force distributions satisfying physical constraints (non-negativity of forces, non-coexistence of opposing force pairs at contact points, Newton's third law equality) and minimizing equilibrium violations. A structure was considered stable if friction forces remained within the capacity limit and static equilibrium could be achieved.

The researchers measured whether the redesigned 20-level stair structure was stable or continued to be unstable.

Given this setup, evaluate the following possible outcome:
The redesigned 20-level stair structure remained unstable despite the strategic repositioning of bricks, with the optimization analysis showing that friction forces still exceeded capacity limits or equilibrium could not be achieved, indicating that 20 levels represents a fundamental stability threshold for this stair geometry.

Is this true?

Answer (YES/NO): NO